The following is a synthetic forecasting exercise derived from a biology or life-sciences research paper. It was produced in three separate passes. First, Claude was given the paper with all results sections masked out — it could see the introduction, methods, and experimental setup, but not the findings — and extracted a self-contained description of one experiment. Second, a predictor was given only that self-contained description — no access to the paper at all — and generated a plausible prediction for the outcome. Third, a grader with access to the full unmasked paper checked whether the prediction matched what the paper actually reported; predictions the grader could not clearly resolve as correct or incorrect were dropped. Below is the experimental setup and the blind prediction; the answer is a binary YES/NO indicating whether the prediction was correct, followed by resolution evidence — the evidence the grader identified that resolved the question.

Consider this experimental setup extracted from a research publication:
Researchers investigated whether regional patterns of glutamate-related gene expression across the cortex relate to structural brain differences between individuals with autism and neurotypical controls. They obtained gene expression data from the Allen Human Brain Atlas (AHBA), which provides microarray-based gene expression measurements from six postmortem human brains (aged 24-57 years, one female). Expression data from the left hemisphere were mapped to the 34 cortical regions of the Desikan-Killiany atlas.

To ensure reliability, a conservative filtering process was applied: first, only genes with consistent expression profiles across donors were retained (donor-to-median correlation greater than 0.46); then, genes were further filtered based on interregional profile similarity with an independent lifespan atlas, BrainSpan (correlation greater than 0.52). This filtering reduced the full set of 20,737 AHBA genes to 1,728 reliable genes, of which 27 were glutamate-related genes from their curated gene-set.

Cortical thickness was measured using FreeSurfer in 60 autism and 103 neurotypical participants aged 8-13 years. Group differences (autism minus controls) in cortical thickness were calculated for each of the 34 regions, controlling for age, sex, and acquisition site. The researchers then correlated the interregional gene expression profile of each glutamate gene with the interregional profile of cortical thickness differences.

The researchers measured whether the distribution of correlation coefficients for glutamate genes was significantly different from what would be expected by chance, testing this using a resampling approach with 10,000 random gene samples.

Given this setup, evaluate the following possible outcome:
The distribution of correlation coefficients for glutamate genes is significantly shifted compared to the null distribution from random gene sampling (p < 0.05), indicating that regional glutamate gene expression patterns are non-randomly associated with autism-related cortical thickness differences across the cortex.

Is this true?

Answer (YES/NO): NO